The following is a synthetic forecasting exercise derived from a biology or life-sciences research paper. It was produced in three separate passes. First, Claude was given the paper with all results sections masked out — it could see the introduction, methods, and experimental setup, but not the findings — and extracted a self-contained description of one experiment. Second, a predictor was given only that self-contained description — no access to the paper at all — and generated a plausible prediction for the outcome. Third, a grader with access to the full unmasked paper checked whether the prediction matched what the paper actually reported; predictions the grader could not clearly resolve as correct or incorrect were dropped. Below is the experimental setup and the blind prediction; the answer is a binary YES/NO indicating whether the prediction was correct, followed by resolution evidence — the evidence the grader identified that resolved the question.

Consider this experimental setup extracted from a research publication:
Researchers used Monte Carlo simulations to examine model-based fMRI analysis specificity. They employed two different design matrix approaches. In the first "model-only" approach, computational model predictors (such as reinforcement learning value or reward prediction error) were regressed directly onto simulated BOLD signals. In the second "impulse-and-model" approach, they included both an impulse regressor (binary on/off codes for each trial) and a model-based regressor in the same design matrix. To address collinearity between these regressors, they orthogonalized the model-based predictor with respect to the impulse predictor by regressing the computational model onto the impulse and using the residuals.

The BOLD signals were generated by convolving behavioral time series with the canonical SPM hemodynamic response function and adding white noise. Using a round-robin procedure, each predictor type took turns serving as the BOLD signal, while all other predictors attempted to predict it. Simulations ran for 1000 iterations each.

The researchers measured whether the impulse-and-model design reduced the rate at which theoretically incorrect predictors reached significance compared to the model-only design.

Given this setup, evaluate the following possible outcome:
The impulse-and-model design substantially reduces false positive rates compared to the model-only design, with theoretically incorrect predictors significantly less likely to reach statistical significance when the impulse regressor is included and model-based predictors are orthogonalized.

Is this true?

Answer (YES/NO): NO